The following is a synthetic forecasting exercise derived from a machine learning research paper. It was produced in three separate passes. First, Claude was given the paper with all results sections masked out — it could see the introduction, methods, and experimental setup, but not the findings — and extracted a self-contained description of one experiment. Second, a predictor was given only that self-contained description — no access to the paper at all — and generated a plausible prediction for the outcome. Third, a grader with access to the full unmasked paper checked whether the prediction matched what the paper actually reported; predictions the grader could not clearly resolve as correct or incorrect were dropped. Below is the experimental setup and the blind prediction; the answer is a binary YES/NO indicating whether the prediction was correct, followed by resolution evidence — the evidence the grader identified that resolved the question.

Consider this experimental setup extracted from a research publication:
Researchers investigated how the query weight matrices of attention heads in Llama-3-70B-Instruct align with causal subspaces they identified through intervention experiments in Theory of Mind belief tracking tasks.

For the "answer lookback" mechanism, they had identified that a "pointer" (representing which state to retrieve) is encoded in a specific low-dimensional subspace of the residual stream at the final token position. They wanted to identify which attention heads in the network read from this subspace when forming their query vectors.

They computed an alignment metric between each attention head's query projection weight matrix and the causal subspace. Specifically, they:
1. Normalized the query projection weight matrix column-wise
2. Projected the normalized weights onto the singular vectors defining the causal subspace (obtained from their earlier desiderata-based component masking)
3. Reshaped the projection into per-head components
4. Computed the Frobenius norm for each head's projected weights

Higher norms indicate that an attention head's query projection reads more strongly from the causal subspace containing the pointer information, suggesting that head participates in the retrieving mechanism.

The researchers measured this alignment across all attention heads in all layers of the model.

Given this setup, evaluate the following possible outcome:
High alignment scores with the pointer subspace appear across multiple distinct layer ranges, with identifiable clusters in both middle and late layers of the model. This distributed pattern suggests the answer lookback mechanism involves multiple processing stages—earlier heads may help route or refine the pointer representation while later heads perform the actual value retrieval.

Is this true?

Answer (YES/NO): NO